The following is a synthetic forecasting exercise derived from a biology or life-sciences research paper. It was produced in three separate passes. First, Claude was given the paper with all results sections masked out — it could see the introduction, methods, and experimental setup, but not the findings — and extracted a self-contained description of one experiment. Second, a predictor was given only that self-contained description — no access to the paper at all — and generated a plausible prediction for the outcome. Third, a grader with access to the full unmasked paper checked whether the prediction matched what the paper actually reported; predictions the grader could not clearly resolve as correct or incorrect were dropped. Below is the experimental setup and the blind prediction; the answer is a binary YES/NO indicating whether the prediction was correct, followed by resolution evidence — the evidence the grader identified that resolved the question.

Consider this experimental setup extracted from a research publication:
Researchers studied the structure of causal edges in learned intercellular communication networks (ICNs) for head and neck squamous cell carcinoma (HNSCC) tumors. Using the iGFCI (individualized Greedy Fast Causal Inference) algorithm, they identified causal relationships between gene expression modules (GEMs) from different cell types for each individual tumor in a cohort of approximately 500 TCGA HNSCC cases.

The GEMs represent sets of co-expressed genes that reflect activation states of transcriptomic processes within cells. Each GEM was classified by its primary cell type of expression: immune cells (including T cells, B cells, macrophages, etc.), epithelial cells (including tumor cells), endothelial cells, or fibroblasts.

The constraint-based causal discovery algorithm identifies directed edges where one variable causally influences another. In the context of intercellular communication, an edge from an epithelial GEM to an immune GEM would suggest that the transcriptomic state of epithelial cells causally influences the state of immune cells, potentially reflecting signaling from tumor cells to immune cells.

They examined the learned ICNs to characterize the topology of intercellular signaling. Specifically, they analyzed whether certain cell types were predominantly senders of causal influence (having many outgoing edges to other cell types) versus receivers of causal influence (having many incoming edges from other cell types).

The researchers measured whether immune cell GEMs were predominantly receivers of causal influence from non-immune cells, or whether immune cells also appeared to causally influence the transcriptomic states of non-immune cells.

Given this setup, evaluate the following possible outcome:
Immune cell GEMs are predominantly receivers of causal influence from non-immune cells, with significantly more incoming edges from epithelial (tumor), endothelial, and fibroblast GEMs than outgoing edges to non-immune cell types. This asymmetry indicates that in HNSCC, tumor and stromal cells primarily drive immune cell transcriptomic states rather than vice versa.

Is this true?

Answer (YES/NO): NO